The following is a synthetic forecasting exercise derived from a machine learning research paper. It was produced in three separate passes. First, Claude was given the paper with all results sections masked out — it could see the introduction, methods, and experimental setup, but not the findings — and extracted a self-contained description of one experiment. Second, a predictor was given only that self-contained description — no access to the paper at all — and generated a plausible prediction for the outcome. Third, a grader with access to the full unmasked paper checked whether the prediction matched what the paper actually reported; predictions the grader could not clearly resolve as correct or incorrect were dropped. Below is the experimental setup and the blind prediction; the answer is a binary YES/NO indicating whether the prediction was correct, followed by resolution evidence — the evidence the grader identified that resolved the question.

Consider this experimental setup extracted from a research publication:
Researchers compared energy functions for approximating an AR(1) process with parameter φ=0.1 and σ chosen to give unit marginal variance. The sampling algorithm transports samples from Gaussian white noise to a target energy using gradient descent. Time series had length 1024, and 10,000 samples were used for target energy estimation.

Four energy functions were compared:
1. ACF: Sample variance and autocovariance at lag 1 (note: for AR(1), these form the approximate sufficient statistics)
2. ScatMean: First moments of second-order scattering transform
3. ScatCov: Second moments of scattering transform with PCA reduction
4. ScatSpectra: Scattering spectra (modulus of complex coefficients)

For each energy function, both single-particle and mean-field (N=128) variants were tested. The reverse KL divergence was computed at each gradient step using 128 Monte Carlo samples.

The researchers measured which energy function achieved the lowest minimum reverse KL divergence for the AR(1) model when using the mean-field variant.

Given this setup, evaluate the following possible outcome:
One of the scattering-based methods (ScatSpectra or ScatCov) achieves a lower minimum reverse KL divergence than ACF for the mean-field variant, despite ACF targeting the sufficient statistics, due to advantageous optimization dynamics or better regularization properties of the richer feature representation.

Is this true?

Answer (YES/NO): NO